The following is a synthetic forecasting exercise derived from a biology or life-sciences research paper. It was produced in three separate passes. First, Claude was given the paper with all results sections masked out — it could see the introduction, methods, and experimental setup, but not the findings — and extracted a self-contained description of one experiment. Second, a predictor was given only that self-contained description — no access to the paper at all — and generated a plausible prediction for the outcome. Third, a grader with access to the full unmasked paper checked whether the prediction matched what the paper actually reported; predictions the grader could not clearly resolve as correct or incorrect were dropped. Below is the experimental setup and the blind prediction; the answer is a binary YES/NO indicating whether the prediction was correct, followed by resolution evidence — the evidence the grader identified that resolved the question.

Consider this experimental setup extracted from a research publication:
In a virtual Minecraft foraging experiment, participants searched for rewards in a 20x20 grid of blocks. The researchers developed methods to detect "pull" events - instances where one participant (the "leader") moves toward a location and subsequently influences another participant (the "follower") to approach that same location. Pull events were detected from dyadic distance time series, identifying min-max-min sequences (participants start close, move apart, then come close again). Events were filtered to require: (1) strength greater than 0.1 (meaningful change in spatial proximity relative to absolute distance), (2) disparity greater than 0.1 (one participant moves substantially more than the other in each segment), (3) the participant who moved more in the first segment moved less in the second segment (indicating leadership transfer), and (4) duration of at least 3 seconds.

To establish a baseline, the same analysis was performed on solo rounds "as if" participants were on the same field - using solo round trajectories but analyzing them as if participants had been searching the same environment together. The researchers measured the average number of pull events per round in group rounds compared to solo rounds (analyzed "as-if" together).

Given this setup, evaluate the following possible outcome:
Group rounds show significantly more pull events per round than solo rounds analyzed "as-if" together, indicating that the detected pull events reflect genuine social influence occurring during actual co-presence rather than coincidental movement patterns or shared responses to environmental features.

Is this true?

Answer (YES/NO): NO